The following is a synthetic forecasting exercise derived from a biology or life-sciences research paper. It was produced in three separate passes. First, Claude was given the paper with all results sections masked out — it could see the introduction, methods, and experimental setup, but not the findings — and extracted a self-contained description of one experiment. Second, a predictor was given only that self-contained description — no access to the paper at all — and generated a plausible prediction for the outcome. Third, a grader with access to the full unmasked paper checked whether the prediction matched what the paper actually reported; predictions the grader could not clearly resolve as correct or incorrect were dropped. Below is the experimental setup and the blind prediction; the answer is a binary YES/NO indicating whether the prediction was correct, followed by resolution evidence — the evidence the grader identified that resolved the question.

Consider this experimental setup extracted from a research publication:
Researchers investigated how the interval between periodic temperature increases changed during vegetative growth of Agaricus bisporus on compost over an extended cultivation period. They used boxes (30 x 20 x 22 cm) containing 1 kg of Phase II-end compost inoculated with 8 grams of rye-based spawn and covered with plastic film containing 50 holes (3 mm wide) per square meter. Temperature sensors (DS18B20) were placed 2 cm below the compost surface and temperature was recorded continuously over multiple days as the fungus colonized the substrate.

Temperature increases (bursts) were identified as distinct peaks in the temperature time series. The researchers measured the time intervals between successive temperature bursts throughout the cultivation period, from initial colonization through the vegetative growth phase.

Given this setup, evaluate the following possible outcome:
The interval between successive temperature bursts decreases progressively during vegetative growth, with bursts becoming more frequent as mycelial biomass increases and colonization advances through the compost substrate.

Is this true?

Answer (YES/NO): NO